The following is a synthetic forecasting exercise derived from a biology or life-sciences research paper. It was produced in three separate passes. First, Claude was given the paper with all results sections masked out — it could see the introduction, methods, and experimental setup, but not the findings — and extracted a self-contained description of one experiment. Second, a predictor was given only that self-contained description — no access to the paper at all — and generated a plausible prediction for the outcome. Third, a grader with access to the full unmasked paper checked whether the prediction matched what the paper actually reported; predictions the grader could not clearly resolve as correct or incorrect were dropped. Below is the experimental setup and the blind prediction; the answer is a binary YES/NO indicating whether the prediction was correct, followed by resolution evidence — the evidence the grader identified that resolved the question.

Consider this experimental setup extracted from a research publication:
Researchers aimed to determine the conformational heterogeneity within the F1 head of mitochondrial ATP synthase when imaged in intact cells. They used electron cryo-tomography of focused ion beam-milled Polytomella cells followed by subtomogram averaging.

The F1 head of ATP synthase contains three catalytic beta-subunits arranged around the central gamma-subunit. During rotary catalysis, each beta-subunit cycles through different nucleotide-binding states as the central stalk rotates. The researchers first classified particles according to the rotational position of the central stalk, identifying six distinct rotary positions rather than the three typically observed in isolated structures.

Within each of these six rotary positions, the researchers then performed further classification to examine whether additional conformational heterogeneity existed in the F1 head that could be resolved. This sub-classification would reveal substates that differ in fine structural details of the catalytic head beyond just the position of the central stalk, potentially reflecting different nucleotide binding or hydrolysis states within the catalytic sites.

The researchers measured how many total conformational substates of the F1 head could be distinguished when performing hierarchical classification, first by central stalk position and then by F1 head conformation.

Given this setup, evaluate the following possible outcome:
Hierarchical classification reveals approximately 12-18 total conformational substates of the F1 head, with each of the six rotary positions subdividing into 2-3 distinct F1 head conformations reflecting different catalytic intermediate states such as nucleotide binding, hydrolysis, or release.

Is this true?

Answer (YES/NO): NO